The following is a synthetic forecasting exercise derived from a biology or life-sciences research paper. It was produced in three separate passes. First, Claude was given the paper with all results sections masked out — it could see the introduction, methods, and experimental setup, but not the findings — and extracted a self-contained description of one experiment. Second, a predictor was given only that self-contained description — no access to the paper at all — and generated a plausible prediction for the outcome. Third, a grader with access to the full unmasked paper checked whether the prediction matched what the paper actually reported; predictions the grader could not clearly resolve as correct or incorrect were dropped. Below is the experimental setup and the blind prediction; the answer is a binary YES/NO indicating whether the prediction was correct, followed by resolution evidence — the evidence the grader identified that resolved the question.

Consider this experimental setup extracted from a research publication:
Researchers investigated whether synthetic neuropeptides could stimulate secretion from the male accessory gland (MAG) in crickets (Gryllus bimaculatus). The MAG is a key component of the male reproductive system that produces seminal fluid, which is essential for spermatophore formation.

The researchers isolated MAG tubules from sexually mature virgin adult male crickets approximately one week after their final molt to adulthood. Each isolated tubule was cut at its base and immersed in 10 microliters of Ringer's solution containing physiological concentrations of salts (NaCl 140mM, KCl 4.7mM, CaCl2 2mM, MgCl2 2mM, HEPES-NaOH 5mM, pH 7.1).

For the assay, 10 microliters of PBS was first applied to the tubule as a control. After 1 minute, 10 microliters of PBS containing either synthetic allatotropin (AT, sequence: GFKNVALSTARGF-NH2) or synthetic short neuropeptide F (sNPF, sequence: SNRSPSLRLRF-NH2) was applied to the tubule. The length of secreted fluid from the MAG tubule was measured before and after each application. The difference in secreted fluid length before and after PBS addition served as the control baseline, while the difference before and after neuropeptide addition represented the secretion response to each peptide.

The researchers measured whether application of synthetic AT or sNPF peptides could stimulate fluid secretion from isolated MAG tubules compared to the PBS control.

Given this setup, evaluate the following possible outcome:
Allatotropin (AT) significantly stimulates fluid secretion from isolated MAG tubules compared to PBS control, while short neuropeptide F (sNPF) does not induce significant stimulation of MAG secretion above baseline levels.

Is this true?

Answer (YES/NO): YES